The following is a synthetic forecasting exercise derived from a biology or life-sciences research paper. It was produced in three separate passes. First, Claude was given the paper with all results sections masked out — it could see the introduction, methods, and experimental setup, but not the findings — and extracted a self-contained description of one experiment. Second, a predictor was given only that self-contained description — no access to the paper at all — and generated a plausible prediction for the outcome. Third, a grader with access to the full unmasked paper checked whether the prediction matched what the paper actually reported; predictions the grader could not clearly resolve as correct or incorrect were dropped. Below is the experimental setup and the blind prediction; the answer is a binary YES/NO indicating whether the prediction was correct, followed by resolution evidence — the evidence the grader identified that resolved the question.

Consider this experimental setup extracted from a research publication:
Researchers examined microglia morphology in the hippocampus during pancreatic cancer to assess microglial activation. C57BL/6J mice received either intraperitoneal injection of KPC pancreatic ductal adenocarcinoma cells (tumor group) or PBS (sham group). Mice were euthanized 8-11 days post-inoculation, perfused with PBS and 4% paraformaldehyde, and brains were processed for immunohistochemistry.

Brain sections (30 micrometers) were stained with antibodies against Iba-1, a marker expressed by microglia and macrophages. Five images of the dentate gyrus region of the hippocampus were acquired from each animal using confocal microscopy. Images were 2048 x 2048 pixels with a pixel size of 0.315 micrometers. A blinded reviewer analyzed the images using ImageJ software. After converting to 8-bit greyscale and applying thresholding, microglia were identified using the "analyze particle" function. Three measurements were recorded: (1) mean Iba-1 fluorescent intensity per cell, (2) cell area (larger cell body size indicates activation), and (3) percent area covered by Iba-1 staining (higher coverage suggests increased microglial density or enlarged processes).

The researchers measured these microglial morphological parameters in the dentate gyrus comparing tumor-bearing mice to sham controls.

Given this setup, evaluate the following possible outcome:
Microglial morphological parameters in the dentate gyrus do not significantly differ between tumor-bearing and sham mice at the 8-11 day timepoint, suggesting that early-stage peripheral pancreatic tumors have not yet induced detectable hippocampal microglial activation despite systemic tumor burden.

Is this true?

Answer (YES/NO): YES